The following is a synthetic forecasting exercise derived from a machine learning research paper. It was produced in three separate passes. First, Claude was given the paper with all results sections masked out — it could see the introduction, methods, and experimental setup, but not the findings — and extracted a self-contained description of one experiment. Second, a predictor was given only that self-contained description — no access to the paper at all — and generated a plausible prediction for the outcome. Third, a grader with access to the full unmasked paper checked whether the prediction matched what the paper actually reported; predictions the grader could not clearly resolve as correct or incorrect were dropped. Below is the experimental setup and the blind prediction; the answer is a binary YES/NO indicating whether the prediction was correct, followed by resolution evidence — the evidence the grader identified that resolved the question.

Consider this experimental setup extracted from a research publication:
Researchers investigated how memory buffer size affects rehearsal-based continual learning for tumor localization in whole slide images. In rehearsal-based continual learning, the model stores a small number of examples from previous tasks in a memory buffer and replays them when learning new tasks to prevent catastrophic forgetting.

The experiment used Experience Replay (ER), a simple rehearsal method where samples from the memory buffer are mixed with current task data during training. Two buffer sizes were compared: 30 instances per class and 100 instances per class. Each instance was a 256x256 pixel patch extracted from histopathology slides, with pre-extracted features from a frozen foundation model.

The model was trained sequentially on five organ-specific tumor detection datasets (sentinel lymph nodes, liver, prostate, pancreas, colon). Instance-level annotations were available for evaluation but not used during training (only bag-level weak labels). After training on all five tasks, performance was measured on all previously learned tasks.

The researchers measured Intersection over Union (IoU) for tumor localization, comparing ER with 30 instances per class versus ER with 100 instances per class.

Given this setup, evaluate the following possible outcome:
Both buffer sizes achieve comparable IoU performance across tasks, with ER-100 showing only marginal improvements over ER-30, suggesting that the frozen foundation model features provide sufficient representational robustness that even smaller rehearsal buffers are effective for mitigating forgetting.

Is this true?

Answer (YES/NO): NO